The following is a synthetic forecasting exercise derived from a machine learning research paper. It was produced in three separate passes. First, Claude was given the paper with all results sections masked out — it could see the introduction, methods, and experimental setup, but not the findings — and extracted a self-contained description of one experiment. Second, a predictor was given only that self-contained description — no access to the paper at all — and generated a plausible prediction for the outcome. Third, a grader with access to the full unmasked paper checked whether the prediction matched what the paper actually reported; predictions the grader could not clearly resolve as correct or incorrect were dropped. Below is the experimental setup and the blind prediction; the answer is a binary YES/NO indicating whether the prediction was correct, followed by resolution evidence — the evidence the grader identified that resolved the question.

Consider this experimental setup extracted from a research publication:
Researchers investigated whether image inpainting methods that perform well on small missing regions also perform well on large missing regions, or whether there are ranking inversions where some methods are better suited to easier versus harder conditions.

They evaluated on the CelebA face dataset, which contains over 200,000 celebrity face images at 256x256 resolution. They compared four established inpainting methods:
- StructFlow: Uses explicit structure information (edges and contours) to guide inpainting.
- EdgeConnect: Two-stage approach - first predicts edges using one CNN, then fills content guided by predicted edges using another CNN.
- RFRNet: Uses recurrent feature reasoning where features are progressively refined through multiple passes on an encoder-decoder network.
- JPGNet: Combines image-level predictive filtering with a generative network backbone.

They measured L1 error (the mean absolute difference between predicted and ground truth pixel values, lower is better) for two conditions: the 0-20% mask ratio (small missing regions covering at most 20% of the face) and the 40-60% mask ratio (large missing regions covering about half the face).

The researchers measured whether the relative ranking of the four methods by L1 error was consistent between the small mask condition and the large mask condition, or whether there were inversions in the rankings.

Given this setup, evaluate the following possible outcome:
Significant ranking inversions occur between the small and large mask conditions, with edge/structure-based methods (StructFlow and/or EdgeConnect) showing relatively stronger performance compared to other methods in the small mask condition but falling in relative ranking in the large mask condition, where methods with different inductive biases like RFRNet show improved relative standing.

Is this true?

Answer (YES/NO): NO